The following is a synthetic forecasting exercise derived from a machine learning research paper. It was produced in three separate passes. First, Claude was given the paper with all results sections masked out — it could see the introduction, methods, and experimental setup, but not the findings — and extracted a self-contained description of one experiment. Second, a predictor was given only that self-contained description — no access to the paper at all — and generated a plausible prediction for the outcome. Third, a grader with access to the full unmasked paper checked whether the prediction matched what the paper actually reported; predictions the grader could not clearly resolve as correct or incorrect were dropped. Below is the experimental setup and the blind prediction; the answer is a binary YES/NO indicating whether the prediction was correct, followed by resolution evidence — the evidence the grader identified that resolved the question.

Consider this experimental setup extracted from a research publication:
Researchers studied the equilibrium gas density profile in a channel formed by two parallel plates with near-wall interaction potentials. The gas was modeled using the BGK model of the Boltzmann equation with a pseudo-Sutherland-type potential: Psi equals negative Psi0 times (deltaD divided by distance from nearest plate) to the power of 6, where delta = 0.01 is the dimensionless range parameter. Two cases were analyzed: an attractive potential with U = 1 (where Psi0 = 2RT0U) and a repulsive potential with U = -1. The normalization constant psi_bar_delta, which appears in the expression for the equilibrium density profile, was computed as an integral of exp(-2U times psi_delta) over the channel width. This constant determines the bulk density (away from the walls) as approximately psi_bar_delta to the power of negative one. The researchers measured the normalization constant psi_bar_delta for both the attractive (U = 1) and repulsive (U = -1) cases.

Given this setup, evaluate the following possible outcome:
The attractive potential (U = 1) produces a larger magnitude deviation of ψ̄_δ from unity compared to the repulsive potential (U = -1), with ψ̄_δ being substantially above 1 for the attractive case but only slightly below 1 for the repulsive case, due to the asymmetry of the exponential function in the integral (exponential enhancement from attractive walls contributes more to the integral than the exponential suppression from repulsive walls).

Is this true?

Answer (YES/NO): NO